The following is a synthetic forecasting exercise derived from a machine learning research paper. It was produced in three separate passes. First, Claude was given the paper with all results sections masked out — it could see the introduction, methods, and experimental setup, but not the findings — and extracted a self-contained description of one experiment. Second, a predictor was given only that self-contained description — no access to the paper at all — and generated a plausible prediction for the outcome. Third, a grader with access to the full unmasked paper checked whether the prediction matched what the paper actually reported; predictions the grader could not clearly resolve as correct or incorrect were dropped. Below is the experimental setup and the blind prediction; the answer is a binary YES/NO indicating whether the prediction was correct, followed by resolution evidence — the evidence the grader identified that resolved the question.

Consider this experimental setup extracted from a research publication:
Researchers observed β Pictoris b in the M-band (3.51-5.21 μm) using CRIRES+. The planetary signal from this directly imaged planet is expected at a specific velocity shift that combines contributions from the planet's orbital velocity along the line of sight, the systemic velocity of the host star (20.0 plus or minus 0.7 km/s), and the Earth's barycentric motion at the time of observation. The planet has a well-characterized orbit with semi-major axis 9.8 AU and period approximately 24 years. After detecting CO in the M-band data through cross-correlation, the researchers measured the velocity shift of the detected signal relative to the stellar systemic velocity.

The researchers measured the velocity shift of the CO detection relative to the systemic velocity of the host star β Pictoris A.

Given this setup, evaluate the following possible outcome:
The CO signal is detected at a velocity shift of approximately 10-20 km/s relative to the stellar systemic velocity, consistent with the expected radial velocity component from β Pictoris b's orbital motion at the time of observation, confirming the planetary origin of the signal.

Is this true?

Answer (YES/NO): YES